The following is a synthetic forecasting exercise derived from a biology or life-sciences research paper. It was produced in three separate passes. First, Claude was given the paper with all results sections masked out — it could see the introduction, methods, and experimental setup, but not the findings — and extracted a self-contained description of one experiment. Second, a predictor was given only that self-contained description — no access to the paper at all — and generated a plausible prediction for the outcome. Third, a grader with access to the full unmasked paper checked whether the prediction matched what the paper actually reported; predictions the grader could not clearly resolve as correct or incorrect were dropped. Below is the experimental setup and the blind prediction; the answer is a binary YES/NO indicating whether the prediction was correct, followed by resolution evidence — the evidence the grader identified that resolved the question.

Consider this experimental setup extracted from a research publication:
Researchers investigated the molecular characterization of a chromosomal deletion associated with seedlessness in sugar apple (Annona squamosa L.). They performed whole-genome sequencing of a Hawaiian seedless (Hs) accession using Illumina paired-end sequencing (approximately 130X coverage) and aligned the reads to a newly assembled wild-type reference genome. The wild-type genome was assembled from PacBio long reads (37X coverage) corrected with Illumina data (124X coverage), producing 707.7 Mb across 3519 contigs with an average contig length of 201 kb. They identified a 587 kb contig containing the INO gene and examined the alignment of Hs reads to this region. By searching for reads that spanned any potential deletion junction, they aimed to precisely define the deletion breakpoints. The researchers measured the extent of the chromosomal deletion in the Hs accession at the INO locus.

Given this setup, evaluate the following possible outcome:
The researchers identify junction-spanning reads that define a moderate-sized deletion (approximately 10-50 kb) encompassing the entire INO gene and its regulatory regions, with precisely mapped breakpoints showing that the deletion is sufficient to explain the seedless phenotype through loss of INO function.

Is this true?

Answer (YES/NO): YES